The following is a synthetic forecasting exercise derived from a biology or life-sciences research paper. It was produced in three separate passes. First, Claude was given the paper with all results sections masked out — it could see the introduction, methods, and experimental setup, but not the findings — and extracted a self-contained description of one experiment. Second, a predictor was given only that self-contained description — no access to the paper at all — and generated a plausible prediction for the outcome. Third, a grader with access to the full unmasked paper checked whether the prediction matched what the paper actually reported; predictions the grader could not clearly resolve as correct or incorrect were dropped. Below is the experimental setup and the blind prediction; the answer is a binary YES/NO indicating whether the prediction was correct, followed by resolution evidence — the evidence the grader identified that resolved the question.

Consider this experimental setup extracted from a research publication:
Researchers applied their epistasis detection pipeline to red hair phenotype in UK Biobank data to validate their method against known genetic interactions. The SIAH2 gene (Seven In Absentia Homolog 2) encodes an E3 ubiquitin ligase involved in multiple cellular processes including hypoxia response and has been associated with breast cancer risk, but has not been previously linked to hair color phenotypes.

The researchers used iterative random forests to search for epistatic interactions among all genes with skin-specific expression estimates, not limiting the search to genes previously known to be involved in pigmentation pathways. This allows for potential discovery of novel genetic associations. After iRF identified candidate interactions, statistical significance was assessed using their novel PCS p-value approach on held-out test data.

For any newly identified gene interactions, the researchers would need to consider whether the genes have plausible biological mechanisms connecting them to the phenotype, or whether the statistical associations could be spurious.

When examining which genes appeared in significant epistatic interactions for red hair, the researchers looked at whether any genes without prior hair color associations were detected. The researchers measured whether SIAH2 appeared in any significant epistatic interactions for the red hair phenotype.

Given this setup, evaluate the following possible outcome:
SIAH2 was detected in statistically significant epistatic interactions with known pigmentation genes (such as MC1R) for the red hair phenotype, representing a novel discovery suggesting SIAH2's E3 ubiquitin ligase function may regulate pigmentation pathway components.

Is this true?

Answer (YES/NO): NO